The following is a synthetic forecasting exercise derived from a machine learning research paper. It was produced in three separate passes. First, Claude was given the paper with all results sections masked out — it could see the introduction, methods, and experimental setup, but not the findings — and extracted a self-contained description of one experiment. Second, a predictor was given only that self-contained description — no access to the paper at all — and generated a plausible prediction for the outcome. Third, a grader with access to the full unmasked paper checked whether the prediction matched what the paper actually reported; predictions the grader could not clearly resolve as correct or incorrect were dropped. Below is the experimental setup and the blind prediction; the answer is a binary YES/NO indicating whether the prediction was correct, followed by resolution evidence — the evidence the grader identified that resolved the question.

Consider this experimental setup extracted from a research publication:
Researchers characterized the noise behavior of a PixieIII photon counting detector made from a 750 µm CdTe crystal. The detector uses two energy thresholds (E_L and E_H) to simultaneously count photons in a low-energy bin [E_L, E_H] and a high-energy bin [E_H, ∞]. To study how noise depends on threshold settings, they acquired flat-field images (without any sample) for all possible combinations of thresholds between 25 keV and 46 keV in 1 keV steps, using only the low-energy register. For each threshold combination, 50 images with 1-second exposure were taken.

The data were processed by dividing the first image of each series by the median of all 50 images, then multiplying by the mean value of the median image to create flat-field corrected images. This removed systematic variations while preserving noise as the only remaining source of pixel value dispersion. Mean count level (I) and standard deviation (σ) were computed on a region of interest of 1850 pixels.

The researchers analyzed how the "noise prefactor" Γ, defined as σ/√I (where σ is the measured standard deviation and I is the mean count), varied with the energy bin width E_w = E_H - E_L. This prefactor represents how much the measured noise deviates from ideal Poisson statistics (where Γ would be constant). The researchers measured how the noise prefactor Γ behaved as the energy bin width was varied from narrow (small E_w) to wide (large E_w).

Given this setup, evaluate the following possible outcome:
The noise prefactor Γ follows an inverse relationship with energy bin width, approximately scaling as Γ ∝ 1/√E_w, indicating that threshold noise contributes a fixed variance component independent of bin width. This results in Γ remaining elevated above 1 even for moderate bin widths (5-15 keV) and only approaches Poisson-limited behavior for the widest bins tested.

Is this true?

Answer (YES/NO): NO